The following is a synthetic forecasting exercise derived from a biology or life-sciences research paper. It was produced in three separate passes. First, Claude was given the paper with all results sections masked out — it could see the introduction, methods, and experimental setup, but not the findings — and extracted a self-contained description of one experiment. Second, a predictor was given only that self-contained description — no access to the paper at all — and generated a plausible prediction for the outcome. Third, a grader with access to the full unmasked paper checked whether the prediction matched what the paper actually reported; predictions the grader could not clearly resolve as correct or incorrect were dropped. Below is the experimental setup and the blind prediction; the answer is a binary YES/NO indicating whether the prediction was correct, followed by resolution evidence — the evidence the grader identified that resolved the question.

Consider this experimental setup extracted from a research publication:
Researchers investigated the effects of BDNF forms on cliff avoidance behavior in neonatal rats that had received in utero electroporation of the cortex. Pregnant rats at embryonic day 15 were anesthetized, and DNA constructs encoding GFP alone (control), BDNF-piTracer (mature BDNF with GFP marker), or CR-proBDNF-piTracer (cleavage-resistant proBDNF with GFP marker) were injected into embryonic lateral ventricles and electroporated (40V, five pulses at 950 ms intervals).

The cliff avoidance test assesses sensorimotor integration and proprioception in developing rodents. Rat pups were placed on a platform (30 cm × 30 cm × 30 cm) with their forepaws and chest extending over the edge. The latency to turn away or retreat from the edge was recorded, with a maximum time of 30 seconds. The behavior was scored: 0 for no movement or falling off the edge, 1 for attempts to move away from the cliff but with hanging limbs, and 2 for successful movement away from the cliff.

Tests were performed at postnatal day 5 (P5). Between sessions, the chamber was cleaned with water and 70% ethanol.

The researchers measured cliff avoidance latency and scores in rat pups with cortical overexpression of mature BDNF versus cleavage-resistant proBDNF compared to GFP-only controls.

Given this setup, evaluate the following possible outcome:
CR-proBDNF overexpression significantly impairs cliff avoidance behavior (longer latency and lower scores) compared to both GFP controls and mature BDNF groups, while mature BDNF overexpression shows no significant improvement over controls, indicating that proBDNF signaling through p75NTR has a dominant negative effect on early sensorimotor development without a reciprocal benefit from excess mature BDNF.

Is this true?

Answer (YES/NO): YES